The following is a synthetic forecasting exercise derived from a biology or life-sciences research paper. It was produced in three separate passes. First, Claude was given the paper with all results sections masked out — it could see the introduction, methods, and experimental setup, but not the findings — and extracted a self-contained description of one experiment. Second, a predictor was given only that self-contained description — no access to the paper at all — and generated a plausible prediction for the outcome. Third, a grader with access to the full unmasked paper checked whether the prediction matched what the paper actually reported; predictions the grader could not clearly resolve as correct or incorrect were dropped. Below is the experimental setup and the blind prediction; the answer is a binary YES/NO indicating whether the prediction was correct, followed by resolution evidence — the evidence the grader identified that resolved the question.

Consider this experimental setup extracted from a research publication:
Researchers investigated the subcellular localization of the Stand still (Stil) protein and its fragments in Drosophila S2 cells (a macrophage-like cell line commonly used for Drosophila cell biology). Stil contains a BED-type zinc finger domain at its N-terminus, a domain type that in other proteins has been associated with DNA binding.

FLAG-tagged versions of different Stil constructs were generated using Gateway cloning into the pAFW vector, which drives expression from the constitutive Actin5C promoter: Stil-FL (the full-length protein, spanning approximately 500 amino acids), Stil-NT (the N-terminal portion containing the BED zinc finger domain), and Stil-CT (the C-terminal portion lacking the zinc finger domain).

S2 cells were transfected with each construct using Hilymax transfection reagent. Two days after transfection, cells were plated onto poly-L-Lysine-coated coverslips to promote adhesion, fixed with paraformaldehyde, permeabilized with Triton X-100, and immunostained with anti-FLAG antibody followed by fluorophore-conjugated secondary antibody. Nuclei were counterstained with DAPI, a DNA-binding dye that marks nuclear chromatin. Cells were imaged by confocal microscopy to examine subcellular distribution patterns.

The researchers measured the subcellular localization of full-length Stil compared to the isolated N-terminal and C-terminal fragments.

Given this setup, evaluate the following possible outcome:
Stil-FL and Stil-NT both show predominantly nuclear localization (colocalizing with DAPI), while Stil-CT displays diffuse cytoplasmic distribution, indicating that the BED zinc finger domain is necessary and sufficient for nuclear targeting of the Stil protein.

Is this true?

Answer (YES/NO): NO